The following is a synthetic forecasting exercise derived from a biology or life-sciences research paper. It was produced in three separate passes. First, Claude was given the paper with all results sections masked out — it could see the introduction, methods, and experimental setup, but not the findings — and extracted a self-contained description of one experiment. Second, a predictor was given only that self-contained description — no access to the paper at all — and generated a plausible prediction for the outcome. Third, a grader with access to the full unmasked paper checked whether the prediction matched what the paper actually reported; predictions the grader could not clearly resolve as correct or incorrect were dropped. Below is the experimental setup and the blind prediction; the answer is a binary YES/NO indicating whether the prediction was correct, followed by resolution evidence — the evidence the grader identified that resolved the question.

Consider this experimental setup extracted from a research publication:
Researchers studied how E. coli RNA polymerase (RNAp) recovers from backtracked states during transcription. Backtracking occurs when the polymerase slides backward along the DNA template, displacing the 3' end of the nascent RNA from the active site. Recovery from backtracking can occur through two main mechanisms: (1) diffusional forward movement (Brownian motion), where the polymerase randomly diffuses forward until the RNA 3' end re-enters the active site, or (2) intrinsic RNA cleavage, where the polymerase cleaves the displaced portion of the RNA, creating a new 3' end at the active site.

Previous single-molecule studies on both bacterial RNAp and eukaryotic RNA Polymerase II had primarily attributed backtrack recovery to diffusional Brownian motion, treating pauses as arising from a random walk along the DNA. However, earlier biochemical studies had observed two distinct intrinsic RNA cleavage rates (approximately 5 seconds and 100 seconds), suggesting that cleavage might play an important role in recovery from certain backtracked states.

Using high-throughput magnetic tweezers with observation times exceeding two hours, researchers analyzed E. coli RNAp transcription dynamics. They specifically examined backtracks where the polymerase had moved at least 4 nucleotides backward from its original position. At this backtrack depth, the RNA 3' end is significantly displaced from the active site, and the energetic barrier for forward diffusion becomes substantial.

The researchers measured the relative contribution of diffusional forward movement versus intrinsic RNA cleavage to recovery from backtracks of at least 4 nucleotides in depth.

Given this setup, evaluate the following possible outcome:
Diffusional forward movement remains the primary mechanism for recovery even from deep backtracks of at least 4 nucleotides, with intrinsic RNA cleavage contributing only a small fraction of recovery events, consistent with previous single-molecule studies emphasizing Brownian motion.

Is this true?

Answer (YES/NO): NO